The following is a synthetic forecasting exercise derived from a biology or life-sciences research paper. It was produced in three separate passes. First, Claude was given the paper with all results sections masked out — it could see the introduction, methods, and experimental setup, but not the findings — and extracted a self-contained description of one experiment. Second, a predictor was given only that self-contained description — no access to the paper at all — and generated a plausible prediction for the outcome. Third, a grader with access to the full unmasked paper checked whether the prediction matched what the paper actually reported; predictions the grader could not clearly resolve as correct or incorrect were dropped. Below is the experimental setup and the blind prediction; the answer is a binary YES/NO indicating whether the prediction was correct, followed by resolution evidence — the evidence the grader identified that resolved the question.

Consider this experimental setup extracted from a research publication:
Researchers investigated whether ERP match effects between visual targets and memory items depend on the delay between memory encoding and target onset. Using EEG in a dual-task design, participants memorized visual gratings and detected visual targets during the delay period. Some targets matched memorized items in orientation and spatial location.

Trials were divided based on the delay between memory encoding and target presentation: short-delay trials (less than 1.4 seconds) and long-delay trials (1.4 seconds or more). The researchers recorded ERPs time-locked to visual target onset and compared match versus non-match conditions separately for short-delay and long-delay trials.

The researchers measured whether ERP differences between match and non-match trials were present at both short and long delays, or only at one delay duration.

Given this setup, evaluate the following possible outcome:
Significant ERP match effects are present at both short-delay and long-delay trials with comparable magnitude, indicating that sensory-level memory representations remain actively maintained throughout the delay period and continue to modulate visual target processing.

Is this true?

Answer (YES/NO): NO